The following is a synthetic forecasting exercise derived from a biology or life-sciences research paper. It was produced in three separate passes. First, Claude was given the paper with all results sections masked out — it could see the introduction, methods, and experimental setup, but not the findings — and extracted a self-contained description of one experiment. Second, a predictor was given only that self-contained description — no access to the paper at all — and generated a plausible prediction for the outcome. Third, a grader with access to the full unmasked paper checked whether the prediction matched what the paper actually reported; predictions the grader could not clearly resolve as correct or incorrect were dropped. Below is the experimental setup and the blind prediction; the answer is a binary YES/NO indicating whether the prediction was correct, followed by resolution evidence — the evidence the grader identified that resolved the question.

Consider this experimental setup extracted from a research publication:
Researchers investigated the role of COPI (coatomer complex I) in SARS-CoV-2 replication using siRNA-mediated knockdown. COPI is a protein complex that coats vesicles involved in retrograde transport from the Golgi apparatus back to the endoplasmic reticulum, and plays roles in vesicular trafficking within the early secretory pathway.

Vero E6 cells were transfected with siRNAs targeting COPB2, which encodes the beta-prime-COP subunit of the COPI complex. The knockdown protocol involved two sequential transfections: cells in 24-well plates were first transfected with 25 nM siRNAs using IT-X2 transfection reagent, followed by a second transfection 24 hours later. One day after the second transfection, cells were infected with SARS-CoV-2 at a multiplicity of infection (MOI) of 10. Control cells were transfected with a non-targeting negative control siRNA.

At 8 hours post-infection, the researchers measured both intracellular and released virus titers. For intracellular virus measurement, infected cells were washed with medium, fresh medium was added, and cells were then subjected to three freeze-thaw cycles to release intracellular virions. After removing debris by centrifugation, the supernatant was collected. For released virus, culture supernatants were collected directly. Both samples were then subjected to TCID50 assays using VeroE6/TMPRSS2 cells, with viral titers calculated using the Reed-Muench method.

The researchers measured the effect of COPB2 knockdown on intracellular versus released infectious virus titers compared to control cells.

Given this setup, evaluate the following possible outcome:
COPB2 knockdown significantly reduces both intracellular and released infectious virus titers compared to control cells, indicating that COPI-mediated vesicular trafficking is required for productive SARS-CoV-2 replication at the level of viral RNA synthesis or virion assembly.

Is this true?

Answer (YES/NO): YES